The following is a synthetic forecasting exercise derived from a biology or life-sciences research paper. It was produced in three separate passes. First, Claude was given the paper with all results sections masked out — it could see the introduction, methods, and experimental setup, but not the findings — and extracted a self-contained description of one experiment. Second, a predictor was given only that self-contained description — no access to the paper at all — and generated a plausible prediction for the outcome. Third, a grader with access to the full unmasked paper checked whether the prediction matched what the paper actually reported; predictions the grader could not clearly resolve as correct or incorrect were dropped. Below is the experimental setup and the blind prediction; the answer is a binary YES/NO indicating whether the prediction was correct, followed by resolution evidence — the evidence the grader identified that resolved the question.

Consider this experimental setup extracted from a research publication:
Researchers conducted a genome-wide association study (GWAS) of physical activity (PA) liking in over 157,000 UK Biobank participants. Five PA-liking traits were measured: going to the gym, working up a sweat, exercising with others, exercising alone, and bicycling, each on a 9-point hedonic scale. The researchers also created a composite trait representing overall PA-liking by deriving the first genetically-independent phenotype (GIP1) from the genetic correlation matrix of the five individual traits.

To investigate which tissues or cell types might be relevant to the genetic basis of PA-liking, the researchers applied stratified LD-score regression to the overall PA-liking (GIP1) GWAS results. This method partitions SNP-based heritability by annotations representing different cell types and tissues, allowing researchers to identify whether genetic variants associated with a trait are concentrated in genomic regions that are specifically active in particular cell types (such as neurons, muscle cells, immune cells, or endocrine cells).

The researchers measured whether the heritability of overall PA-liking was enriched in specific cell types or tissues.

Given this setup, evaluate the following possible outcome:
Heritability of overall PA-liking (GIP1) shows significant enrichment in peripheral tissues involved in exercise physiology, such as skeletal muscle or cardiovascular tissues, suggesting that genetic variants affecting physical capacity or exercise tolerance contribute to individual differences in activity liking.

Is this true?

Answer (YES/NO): NO